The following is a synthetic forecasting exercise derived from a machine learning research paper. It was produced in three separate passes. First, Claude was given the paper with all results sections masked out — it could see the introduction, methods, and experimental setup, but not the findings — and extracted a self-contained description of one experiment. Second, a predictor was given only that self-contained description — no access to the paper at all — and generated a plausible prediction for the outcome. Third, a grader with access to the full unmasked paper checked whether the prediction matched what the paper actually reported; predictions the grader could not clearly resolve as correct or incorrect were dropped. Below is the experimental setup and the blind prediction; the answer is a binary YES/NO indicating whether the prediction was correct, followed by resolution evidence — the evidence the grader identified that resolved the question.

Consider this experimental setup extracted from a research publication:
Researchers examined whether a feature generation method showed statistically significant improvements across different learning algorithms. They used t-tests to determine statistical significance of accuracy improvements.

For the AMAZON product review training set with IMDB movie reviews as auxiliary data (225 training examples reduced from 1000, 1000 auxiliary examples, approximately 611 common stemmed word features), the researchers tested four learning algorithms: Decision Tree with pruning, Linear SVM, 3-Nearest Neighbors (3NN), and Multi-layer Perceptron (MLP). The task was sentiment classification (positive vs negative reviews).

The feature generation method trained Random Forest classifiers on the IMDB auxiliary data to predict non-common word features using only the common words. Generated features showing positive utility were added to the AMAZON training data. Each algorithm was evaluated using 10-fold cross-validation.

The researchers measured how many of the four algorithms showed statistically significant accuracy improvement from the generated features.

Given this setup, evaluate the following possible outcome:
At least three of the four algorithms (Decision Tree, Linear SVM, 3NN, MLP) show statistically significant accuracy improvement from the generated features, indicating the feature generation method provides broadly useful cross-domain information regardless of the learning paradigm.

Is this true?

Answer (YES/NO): YES